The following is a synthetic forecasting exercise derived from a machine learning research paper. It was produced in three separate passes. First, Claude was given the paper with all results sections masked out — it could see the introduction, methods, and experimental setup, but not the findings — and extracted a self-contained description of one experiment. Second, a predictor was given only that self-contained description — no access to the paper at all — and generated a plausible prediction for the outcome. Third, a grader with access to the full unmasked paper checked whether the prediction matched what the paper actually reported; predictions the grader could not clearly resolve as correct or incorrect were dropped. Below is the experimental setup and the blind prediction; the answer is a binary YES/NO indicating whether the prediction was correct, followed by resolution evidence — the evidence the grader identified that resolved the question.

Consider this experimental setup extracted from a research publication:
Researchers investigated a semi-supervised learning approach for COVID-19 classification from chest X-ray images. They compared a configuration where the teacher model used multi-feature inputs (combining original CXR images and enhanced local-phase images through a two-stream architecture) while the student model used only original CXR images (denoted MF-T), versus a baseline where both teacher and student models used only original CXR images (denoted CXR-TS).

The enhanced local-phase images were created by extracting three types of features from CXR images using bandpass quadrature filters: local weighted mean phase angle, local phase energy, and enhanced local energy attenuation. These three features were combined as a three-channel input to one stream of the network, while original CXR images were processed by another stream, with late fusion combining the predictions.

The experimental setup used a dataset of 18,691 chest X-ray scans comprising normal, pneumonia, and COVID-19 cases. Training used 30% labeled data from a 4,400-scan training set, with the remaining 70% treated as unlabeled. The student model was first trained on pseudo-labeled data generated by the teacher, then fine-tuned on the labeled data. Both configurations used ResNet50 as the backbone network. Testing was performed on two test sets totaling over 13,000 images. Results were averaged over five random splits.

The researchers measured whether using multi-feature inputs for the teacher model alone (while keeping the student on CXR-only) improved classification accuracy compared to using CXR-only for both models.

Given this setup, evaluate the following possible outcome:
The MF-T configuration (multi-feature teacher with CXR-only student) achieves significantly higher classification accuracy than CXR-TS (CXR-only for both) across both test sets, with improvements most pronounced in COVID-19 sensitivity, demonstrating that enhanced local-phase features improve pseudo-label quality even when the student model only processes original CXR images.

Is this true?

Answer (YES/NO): NO